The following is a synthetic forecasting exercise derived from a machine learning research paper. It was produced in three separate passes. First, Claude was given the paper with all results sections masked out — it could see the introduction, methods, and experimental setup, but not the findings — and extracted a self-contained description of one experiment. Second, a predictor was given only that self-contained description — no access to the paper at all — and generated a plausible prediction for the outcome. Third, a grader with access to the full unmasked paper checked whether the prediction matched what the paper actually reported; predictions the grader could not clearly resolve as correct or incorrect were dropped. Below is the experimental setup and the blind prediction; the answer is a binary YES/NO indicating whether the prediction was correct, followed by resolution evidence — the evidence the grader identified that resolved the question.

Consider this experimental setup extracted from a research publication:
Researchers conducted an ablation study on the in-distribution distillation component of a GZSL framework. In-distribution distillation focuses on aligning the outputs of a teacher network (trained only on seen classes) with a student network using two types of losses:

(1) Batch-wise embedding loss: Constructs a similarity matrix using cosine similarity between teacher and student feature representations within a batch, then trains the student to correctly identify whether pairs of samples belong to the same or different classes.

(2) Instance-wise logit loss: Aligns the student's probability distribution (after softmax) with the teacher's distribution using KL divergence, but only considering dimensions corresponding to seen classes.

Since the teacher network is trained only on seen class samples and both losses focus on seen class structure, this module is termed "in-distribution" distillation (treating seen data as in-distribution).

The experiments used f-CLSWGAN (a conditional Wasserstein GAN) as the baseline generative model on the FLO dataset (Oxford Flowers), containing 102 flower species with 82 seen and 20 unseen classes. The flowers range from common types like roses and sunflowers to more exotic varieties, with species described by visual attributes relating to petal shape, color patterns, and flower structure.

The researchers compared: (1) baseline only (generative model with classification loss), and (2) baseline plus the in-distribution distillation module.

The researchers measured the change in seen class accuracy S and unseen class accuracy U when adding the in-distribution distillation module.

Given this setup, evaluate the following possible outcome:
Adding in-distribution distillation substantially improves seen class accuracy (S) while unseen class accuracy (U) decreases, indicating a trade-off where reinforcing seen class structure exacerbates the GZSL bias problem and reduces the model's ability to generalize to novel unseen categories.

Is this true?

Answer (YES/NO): NO